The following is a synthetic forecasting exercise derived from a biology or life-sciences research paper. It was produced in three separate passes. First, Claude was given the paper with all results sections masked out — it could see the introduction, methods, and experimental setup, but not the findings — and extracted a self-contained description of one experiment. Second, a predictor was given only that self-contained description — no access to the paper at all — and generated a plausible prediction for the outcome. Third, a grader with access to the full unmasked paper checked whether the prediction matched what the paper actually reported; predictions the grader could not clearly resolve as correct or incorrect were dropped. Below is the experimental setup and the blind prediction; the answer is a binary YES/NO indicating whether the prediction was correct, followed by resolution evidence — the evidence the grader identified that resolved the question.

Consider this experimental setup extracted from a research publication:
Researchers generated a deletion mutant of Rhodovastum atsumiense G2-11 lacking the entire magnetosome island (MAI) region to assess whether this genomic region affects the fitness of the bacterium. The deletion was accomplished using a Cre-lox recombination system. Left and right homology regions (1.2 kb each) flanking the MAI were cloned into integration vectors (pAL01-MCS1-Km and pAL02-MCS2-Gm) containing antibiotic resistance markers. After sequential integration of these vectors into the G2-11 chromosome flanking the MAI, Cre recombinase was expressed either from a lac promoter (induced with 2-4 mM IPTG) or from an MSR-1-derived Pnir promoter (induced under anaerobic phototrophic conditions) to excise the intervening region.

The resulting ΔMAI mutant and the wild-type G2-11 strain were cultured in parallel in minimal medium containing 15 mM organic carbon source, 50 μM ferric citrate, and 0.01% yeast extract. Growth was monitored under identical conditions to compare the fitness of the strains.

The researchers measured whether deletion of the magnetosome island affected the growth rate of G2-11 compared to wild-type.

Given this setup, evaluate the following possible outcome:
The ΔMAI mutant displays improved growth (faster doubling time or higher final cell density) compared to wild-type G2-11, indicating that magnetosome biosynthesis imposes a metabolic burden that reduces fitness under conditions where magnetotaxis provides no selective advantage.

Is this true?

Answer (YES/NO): NO